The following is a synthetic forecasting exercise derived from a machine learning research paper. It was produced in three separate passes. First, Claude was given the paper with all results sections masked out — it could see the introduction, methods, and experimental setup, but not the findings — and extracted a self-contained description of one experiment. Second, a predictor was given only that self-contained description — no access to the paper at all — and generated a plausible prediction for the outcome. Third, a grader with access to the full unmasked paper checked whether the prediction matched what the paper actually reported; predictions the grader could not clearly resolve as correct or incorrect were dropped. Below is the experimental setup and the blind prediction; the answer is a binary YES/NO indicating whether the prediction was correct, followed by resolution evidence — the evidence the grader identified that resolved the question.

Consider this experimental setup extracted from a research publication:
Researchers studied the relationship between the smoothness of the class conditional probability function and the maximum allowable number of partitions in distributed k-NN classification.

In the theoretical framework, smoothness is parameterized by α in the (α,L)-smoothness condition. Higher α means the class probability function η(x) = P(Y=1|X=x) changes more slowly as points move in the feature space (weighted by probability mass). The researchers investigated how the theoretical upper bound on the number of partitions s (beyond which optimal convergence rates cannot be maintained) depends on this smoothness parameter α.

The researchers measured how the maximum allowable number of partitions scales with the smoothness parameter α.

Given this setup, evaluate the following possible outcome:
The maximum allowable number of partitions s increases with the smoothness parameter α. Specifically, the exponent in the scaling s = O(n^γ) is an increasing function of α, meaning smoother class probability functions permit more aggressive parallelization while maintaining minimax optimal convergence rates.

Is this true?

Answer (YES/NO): YES